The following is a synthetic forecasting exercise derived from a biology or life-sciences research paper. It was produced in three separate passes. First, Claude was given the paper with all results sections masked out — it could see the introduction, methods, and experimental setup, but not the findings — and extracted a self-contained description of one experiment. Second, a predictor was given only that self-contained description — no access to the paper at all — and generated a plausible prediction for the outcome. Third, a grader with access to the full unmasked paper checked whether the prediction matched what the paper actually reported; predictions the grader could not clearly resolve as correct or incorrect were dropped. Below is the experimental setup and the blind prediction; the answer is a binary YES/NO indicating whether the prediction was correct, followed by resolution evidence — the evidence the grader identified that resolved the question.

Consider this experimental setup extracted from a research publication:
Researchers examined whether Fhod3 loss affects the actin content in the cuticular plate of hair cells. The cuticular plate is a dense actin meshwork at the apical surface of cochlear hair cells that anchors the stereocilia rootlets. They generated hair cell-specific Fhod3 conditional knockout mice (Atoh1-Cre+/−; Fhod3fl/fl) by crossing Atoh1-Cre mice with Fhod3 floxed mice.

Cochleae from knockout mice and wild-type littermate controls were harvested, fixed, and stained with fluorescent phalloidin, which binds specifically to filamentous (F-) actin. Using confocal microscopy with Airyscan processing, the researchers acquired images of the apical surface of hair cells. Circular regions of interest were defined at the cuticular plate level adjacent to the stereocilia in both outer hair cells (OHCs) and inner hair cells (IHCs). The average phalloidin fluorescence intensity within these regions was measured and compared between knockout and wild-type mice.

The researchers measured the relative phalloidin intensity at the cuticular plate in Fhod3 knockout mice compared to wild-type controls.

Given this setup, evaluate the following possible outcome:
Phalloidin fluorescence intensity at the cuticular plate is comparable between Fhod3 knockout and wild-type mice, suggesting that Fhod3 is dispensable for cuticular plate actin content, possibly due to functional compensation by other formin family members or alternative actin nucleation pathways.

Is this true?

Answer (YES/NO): NO